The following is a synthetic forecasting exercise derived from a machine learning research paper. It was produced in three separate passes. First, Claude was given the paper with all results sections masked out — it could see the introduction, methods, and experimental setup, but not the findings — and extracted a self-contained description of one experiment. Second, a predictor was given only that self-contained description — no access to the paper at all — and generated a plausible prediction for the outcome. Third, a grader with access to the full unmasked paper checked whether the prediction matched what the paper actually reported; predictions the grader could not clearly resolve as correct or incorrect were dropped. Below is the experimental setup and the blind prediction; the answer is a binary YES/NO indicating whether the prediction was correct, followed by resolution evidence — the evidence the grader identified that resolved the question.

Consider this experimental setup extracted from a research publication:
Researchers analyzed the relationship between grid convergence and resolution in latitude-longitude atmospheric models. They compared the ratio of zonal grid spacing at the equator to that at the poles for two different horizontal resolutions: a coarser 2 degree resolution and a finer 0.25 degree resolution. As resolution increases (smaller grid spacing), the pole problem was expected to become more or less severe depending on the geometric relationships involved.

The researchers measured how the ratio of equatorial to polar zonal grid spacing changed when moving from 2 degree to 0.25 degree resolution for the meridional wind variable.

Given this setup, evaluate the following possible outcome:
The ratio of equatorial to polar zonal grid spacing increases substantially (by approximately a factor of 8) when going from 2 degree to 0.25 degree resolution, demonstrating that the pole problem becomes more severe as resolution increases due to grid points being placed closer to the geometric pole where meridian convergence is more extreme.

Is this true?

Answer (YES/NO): YES